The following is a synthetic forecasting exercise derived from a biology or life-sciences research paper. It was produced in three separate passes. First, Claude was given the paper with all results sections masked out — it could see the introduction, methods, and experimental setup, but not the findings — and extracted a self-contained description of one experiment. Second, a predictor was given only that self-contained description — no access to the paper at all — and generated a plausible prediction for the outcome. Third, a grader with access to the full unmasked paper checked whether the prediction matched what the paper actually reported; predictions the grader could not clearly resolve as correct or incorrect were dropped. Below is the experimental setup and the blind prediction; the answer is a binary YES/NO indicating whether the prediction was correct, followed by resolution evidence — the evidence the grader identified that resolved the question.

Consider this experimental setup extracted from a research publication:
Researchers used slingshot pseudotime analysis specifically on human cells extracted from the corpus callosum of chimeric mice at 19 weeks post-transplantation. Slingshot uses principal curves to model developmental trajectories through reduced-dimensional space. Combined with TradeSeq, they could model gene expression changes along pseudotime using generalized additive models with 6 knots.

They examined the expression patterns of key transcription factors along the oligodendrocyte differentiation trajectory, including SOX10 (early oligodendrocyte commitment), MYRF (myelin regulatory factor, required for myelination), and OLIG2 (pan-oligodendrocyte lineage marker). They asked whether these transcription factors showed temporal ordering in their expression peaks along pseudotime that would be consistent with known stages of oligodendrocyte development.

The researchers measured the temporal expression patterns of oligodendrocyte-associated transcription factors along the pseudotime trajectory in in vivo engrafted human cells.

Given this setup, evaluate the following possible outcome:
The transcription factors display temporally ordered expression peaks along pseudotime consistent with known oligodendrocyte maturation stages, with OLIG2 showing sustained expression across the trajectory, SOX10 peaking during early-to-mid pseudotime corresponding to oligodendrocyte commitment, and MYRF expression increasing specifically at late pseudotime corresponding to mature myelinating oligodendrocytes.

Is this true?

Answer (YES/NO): NO